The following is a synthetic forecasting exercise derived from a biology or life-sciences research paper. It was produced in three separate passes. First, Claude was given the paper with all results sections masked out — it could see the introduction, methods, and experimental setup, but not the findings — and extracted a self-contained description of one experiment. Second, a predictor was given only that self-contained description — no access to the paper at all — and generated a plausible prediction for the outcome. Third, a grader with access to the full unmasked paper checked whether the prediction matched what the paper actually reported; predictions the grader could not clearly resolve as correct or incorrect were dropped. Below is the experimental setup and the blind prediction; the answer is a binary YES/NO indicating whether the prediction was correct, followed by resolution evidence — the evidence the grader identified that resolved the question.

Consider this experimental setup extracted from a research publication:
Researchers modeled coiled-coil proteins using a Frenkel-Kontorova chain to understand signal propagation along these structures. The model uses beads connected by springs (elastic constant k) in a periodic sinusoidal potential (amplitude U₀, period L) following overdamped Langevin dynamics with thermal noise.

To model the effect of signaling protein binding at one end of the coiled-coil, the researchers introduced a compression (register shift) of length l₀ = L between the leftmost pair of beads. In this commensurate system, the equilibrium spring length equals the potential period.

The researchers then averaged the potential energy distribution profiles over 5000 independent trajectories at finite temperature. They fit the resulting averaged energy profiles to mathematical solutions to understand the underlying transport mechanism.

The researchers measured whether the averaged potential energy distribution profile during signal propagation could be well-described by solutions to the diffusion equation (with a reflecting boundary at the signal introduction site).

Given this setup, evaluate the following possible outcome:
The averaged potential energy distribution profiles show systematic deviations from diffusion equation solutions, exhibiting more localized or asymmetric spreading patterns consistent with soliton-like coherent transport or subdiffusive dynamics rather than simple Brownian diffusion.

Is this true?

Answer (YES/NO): NO